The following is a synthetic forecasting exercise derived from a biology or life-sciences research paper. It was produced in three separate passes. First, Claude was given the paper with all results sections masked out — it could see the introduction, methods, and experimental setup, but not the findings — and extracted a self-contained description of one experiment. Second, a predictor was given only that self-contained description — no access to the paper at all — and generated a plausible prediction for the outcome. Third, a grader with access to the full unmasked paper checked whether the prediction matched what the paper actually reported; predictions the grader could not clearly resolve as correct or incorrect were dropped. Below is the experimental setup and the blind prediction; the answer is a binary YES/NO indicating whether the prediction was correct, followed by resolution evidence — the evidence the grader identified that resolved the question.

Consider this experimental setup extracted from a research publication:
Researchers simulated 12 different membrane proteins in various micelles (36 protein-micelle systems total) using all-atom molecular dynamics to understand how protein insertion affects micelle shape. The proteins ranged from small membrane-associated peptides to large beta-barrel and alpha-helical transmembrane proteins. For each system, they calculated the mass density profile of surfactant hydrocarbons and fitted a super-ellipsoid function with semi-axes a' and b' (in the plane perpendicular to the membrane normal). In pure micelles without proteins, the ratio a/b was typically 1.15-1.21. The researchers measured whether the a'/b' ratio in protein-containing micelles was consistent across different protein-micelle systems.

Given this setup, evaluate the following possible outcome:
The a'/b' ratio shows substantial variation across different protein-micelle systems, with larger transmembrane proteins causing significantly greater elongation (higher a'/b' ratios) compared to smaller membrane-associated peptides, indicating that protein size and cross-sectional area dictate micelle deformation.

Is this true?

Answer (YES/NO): NO